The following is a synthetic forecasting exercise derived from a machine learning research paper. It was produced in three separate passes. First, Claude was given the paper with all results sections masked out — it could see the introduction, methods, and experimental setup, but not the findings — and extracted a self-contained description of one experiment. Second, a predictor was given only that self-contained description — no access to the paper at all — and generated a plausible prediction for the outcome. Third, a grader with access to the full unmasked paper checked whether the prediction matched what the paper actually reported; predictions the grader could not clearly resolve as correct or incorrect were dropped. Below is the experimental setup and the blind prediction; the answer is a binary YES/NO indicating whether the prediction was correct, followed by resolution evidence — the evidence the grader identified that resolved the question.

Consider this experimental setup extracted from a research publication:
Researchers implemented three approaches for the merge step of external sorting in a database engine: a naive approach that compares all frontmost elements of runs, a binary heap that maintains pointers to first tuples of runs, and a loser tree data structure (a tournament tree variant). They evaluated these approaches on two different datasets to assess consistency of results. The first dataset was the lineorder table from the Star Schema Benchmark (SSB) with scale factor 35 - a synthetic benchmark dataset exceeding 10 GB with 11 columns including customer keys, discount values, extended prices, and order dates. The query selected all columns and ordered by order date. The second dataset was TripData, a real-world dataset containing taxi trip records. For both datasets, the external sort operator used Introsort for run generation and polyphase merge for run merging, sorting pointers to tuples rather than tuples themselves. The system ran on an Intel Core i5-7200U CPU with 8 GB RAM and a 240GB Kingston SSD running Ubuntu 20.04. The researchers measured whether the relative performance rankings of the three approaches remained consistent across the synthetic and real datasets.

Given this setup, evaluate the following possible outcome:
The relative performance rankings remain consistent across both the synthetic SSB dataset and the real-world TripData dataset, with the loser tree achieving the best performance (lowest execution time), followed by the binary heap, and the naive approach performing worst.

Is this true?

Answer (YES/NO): YES